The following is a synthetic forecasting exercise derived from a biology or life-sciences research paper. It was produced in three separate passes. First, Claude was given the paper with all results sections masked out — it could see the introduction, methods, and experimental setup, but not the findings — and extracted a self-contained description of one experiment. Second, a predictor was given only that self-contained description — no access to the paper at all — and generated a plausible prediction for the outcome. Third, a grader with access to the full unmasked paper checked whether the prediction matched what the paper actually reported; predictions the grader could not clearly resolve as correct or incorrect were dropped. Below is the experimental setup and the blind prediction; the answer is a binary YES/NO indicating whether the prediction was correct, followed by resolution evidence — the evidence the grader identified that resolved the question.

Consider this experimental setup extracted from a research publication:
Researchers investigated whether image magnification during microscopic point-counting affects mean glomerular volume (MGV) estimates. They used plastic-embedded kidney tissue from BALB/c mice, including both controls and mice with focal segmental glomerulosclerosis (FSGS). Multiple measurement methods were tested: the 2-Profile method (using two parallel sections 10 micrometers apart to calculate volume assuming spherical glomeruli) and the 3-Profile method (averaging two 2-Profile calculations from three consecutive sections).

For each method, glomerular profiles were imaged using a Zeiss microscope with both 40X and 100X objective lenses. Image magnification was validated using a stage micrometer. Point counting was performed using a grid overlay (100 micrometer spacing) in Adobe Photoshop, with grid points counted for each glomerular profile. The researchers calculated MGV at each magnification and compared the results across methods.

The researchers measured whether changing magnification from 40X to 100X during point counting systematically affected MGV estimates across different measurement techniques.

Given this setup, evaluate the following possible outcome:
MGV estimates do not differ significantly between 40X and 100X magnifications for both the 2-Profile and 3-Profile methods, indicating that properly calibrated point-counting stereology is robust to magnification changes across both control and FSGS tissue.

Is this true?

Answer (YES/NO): YES